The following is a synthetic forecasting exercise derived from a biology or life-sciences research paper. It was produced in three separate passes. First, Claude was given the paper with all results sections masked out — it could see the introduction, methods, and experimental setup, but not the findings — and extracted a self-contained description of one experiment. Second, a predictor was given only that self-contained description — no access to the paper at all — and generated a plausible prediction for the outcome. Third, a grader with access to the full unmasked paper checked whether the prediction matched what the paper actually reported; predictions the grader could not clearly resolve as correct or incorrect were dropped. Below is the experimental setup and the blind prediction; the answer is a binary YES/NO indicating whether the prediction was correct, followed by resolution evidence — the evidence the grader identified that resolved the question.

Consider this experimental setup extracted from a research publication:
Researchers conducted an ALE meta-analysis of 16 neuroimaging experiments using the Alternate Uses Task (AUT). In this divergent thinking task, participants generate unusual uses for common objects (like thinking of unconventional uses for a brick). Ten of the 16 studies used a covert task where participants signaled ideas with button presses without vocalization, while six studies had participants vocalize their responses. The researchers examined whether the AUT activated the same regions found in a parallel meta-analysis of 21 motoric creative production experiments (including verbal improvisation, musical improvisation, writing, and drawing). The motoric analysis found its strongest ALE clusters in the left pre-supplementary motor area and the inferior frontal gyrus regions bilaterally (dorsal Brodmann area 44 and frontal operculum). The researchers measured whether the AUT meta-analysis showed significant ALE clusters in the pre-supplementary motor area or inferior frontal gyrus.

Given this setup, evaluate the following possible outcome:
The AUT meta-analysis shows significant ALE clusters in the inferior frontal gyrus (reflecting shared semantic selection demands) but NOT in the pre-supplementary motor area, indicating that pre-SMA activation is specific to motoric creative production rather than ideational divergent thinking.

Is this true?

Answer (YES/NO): NO